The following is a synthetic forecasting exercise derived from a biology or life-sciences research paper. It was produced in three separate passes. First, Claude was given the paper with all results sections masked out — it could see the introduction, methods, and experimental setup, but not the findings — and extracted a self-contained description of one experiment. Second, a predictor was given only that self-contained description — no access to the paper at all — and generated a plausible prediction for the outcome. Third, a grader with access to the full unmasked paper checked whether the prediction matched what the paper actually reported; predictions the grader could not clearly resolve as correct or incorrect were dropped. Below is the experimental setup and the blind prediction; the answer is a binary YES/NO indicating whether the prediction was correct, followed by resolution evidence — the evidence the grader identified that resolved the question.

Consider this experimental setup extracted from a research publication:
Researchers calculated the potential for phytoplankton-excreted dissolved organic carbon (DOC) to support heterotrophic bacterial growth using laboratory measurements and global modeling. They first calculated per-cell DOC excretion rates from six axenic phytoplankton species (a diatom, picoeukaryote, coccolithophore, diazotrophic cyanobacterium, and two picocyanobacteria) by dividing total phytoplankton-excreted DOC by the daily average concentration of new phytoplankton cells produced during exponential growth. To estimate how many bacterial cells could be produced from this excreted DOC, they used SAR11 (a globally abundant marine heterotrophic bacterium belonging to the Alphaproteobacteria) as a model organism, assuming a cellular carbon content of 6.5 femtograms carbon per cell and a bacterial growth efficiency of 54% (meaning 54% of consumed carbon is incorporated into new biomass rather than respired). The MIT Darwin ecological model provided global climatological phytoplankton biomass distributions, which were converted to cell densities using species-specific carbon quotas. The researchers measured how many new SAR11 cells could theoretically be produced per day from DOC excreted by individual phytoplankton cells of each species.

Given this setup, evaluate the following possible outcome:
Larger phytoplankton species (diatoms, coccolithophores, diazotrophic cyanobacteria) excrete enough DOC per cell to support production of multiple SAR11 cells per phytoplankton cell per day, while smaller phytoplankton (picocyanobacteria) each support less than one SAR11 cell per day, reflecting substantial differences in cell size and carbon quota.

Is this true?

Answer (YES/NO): YES